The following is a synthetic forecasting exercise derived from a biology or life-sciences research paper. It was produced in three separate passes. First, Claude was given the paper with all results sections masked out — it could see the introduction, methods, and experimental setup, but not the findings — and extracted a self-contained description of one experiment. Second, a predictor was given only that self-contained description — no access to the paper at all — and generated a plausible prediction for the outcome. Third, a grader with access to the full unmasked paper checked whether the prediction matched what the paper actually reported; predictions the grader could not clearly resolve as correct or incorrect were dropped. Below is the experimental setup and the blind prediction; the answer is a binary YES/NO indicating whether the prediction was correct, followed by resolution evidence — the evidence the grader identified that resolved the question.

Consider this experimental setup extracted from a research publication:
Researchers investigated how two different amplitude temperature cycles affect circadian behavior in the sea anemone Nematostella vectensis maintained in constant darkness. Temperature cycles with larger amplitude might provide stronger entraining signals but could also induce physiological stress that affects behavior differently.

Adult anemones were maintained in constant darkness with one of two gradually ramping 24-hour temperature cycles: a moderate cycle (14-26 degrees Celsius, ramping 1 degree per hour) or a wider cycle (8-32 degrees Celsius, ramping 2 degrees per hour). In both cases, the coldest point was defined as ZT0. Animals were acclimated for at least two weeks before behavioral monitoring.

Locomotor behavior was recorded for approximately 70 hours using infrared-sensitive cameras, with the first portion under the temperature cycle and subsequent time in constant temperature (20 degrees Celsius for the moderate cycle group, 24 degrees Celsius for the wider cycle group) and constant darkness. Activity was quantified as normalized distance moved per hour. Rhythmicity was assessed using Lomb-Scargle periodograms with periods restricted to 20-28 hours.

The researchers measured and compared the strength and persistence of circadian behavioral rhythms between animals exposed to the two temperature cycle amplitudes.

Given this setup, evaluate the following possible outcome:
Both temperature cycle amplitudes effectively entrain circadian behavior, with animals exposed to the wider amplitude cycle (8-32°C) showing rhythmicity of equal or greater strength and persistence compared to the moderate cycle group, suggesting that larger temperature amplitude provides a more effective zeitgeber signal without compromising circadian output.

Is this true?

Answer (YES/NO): YES